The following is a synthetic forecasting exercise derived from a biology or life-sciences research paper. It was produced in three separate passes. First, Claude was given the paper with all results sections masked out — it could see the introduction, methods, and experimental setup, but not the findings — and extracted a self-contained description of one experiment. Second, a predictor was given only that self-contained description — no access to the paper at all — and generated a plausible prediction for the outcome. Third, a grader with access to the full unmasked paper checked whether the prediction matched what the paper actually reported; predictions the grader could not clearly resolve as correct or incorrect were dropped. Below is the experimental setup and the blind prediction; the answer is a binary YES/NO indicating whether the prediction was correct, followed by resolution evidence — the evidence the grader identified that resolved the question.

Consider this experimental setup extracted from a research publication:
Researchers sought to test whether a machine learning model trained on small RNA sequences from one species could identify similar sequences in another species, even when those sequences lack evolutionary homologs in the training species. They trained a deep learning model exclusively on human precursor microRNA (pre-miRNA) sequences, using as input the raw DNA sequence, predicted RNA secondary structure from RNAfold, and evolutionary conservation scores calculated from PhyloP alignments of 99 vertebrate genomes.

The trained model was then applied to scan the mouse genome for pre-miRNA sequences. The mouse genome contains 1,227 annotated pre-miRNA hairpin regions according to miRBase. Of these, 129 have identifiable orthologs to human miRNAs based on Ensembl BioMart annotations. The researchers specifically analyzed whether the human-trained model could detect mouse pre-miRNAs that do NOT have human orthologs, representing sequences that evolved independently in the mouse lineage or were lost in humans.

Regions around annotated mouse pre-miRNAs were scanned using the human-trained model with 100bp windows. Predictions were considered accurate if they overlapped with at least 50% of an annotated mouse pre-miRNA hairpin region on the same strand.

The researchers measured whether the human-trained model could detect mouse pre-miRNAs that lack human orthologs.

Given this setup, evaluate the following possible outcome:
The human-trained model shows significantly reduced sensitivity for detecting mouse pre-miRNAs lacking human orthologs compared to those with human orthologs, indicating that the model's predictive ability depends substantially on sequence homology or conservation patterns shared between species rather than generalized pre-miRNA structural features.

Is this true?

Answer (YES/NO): YES